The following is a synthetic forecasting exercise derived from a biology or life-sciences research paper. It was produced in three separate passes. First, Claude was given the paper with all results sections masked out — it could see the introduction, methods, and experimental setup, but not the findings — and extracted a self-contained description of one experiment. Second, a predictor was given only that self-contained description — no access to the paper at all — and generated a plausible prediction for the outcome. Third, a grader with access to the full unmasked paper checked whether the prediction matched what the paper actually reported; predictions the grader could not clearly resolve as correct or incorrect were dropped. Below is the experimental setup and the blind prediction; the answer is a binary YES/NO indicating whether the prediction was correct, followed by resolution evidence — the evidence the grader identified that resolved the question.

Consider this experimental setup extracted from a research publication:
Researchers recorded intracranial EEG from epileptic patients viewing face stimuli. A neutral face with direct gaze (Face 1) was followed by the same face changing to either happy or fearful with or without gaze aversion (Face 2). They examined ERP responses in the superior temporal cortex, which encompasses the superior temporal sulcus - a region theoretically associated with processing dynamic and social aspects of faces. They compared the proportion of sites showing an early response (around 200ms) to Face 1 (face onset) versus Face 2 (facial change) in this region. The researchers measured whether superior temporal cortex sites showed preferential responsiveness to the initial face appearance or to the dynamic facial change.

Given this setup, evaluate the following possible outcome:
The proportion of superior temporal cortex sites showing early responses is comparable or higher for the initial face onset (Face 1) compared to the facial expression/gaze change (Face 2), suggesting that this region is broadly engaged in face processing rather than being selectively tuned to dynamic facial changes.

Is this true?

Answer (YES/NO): NO